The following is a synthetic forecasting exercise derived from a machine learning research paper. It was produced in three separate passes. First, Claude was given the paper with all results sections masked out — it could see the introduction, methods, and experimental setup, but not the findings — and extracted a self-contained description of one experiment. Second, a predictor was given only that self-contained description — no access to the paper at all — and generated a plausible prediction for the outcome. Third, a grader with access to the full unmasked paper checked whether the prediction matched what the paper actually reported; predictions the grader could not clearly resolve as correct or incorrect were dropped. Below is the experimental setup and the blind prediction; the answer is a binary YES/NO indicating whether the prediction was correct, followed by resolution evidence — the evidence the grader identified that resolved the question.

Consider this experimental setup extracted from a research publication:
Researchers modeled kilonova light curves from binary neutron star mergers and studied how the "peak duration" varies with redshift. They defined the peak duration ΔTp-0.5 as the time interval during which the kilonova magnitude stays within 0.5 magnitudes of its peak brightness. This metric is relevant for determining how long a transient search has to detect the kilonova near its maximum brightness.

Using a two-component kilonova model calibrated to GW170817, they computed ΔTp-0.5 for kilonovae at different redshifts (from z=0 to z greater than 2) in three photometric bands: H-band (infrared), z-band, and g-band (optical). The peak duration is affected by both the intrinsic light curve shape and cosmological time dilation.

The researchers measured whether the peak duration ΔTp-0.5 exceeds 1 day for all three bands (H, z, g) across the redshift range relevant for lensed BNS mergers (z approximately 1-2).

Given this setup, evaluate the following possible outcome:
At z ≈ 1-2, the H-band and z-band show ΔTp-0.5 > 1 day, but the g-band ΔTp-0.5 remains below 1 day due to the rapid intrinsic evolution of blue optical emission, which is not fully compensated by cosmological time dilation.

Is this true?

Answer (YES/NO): NO